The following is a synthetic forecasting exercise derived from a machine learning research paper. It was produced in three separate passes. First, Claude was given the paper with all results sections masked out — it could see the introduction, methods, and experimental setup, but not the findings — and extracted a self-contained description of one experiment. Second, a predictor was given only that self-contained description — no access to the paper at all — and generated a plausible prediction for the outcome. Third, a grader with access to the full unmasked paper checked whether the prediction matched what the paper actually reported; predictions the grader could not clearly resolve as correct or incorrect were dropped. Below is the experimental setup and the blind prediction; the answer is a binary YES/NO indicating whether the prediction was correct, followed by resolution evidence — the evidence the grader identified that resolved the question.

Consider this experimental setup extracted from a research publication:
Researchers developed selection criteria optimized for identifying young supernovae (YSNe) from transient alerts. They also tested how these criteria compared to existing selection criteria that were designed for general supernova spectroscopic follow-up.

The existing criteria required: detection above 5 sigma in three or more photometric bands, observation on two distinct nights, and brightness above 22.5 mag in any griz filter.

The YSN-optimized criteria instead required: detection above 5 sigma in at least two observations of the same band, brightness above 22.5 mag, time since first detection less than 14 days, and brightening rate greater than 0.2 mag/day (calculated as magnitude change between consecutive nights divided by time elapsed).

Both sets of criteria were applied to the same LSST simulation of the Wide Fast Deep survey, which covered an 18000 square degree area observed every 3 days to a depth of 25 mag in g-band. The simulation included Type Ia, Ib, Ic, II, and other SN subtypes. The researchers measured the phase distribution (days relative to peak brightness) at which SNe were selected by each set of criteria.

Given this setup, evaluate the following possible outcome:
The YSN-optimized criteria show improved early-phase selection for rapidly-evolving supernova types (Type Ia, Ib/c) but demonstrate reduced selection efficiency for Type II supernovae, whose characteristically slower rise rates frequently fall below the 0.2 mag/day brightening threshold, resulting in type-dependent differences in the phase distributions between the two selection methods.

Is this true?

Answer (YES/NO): YES